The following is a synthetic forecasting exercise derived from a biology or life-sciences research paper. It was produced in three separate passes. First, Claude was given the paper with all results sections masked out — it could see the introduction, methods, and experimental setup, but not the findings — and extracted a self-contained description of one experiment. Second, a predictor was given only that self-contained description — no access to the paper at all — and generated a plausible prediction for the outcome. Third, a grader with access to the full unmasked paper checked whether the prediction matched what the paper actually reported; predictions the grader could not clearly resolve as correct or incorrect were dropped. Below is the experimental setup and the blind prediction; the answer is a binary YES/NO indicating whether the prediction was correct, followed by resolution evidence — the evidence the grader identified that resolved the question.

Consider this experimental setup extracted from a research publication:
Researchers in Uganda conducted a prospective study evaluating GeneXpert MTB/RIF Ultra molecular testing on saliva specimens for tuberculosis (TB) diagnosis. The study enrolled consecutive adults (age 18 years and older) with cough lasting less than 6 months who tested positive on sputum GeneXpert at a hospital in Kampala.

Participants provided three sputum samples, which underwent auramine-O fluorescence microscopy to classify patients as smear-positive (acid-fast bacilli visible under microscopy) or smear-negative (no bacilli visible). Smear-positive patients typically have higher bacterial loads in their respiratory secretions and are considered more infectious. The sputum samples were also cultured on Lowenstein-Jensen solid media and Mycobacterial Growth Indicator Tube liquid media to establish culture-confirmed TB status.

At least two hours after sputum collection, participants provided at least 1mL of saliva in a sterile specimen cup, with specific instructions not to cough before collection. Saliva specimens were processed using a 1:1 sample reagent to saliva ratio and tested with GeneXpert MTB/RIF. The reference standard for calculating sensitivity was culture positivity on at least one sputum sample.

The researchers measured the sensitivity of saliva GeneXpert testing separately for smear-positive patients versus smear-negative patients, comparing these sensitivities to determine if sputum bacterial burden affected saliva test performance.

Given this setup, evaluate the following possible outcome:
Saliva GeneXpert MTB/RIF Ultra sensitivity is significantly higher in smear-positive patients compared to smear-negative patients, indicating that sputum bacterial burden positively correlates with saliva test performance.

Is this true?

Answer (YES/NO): YES